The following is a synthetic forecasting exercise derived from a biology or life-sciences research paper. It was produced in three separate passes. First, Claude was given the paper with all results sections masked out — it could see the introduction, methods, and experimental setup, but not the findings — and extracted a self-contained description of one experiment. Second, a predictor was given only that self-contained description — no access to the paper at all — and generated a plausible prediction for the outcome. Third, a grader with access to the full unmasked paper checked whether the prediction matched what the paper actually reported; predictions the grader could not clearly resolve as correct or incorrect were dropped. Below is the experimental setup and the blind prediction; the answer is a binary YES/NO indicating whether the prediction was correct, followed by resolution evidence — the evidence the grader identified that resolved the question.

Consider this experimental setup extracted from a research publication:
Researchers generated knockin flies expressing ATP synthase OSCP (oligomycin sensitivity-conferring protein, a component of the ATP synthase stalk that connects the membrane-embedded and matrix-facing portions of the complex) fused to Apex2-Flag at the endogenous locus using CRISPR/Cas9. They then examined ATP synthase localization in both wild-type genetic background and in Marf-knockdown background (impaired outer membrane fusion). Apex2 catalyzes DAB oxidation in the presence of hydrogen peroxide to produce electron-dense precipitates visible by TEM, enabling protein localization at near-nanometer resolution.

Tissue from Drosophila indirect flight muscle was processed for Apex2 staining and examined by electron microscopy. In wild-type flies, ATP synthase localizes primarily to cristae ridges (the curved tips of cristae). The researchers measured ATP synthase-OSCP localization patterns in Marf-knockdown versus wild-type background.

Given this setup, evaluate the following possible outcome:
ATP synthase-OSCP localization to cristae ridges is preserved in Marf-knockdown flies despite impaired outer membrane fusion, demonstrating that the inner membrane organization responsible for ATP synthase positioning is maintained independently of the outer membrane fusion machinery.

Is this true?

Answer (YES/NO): YES